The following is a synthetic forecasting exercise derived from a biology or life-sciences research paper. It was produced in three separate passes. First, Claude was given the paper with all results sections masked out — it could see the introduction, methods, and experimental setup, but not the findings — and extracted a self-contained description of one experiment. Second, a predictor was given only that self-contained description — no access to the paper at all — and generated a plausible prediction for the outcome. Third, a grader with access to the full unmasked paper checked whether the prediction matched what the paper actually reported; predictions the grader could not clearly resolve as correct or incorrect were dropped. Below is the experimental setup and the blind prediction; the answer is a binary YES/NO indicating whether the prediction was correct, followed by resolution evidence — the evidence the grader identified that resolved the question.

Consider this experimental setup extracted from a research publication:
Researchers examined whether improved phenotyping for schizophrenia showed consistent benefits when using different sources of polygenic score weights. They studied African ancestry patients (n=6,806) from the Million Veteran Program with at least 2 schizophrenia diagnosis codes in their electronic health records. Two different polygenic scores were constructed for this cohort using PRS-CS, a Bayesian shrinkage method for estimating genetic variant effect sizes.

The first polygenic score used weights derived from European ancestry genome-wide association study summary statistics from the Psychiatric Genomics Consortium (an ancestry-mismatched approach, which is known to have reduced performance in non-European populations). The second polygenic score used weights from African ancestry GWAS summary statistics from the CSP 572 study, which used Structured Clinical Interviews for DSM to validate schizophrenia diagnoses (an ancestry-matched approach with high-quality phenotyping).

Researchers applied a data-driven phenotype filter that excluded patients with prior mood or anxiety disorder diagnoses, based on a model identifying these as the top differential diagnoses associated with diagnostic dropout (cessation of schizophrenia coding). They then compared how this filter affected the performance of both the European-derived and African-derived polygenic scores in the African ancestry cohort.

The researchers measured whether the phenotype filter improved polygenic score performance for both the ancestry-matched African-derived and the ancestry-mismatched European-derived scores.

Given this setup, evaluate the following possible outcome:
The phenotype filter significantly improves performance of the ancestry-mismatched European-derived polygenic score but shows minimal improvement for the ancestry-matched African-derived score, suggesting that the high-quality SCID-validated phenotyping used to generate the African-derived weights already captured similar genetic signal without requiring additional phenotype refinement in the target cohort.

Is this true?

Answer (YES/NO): NO